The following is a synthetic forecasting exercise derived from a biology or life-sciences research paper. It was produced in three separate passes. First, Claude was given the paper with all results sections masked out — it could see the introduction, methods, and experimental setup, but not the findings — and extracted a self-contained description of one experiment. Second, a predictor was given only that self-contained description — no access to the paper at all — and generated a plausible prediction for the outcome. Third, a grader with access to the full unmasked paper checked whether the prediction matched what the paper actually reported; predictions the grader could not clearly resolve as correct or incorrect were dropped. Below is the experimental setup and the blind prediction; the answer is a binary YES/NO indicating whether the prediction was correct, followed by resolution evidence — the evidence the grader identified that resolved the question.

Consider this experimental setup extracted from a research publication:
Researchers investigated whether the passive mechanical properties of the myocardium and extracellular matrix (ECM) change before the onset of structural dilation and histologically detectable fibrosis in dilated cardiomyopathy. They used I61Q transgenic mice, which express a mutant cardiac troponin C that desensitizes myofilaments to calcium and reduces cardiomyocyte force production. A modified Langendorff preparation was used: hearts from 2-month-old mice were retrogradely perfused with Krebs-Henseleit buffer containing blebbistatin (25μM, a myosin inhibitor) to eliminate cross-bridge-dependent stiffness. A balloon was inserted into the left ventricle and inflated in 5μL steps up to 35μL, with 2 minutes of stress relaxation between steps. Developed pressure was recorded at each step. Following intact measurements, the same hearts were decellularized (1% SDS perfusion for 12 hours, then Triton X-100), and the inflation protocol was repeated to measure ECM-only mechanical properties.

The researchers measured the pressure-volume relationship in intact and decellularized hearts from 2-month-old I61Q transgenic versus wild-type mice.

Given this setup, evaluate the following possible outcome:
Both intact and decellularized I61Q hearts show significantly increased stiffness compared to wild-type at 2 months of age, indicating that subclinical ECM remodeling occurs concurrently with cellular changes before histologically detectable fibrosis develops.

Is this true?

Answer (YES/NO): YES